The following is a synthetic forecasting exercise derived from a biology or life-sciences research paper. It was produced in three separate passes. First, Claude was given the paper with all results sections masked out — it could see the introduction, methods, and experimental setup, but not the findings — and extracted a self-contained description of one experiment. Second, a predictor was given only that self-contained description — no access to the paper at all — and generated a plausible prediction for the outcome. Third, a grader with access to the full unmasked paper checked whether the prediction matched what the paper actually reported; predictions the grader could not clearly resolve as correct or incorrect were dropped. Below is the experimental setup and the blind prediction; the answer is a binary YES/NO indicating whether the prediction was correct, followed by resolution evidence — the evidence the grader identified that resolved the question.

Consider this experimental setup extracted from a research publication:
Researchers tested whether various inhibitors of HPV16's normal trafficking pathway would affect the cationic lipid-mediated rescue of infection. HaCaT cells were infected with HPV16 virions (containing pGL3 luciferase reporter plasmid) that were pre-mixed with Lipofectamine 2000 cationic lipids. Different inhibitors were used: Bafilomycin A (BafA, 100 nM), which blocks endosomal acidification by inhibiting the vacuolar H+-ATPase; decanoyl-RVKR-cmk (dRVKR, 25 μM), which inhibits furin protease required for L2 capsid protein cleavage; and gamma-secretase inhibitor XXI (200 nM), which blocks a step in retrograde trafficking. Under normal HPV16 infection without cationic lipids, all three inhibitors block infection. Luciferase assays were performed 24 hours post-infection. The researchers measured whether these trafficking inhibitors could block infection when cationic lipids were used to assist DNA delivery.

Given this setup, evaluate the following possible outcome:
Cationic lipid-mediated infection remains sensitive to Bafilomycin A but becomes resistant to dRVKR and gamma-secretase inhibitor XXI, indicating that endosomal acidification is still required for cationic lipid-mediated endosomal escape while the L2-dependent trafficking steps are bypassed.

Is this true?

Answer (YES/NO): NO